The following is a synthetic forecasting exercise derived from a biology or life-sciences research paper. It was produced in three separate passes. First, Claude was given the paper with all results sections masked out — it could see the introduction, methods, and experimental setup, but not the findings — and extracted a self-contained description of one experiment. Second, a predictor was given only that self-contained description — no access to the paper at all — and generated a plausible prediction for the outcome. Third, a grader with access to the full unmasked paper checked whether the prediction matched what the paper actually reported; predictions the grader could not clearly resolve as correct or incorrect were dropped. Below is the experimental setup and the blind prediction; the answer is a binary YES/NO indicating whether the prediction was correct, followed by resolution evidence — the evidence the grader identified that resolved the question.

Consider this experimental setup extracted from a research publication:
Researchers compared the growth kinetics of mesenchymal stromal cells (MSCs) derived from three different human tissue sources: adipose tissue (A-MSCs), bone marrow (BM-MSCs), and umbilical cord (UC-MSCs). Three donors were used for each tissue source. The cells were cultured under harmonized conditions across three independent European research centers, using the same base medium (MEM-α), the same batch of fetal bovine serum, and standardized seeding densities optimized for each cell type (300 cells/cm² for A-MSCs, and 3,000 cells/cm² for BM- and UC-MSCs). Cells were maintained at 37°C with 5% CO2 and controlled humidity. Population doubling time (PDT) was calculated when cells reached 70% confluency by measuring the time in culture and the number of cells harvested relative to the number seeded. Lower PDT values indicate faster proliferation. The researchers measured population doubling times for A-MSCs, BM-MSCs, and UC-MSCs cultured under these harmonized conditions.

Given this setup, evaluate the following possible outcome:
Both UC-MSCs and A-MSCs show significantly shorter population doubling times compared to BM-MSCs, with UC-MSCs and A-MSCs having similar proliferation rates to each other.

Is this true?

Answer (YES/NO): YES